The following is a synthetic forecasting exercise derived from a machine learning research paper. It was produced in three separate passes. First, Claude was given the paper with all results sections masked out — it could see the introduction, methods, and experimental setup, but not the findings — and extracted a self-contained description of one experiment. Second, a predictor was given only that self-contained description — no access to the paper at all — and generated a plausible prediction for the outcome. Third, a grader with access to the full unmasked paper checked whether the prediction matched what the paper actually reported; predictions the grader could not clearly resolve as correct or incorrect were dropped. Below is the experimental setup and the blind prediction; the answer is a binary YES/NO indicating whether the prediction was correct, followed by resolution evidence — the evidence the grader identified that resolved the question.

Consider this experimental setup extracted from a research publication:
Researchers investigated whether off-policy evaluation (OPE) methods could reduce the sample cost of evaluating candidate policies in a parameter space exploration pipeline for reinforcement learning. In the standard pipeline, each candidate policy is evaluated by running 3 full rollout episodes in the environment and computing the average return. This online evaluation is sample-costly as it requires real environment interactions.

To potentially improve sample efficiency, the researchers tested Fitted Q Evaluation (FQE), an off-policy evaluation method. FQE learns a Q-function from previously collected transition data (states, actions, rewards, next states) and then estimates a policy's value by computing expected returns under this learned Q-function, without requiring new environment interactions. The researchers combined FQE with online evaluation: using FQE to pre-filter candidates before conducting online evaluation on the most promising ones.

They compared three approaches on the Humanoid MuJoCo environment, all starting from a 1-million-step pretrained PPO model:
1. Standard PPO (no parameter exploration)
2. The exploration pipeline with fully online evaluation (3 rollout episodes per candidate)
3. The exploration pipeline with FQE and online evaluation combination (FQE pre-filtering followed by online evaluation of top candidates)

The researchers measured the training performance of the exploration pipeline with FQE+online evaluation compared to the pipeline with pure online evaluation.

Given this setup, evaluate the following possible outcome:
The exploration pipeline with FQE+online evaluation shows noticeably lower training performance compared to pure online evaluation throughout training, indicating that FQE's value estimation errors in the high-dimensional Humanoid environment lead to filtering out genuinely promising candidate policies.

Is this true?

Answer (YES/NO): NO